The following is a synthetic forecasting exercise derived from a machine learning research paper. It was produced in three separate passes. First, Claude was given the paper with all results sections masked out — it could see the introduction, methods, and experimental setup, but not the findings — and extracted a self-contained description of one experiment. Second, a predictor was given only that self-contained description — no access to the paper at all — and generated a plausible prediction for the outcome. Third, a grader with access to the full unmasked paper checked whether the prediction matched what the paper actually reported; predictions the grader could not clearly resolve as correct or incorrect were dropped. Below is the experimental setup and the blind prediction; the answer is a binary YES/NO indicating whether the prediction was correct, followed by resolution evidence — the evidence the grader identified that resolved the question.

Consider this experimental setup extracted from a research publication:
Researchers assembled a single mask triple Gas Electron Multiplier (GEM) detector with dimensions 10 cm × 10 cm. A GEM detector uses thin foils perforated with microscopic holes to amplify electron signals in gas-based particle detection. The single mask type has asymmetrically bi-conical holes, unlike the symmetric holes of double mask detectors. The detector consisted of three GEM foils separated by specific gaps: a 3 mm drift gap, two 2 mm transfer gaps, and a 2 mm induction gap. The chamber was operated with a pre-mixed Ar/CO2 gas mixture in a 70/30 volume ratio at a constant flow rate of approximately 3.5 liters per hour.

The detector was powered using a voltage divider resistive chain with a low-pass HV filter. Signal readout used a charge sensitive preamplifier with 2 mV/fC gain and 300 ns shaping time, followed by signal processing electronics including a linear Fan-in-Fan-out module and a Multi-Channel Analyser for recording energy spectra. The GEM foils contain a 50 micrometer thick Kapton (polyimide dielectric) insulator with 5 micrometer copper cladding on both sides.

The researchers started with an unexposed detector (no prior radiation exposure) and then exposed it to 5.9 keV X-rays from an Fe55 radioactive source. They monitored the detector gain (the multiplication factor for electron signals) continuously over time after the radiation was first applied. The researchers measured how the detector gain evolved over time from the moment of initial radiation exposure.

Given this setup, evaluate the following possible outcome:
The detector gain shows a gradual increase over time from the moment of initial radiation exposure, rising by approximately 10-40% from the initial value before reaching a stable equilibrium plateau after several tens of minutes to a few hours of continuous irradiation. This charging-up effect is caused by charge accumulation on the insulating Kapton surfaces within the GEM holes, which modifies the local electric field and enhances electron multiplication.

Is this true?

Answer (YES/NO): NO